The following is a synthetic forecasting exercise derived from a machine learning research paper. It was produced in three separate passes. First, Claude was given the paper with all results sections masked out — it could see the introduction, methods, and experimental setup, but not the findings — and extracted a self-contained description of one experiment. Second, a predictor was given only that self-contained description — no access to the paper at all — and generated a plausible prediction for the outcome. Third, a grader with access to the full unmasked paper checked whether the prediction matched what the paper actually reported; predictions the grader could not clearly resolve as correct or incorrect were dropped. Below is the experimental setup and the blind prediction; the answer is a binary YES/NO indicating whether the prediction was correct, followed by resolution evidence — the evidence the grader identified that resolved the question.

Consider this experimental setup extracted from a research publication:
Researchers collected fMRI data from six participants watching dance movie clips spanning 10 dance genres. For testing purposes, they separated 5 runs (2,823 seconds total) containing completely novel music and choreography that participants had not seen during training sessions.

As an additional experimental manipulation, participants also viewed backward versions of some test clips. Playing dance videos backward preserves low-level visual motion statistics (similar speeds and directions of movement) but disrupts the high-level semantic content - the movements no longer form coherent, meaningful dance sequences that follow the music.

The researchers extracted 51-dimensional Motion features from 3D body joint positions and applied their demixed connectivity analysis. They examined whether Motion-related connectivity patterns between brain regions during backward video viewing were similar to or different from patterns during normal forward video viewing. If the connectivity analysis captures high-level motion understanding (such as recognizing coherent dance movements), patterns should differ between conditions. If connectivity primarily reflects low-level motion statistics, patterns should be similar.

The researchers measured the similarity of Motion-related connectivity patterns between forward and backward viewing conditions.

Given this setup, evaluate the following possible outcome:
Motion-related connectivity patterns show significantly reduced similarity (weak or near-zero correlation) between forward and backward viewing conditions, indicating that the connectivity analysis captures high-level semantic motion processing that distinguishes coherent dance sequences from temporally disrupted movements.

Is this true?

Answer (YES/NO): NO